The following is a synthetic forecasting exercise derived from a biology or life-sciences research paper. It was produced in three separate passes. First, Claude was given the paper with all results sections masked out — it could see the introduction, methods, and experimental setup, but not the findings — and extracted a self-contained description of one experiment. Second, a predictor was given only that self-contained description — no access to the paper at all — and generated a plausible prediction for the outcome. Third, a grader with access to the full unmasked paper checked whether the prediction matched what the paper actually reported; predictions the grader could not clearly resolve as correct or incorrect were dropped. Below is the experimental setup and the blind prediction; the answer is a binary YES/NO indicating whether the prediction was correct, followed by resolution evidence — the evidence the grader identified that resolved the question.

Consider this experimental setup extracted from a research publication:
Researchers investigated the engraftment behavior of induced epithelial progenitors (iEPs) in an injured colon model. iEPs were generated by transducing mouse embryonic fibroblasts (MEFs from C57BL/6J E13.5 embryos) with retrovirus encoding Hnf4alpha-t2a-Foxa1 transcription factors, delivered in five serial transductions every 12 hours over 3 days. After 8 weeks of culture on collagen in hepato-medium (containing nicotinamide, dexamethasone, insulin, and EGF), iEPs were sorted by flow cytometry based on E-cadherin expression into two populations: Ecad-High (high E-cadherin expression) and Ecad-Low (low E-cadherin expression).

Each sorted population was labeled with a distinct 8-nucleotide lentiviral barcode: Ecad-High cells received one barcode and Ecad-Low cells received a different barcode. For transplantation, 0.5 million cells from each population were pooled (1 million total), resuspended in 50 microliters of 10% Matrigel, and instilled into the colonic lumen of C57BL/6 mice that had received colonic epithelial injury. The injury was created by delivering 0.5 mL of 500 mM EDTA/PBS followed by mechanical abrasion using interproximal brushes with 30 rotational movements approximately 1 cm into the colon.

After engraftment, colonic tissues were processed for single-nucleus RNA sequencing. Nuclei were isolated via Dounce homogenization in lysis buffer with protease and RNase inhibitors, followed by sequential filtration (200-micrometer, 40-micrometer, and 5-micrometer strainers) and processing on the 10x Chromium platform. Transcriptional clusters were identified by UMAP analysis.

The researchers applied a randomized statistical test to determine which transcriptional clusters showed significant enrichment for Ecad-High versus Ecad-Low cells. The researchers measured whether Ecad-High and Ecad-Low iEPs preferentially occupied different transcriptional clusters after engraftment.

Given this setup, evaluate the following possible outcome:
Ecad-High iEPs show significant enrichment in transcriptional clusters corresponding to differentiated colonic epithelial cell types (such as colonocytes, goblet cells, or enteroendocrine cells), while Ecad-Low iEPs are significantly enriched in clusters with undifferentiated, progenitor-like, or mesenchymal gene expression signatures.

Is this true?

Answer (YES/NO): NO